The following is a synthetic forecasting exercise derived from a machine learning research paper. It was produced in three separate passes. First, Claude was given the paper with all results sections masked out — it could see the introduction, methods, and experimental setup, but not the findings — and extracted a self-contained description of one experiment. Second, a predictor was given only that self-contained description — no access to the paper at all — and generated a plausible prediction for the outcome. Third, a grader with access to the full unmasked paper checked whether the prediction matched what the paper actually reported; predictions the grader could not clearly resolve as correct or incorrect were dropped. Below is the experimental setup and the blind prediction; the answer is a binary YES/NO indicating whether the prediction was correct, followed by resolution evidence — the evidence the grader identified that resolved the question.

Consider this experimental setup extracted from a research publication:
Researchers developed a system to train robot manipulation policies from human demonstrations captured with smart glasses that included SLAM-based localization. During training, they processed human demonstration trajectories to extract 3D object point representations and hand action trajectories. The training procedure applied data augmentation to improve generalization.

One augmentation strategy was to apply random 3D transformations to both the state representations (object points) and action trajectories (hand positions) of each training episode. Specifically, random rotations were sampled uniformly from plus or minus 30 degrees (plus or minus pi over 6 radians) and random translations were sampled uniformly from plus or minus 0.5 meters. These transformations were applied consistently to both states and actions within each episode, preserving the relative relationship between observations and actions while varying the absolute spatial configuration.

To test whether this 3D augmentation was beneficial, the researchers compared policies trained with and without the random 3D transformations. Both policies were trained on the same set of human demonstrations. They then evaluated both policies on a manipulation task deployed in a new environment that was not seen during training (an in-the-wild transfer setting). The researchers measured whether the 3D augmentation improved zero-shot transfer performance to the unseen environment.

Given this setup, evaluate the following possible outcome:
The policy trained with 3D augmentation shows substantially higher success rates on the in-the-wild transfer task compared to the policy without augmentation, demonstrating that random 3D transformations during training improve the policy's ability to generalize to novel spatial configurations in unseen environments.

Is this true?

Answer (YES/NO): YES